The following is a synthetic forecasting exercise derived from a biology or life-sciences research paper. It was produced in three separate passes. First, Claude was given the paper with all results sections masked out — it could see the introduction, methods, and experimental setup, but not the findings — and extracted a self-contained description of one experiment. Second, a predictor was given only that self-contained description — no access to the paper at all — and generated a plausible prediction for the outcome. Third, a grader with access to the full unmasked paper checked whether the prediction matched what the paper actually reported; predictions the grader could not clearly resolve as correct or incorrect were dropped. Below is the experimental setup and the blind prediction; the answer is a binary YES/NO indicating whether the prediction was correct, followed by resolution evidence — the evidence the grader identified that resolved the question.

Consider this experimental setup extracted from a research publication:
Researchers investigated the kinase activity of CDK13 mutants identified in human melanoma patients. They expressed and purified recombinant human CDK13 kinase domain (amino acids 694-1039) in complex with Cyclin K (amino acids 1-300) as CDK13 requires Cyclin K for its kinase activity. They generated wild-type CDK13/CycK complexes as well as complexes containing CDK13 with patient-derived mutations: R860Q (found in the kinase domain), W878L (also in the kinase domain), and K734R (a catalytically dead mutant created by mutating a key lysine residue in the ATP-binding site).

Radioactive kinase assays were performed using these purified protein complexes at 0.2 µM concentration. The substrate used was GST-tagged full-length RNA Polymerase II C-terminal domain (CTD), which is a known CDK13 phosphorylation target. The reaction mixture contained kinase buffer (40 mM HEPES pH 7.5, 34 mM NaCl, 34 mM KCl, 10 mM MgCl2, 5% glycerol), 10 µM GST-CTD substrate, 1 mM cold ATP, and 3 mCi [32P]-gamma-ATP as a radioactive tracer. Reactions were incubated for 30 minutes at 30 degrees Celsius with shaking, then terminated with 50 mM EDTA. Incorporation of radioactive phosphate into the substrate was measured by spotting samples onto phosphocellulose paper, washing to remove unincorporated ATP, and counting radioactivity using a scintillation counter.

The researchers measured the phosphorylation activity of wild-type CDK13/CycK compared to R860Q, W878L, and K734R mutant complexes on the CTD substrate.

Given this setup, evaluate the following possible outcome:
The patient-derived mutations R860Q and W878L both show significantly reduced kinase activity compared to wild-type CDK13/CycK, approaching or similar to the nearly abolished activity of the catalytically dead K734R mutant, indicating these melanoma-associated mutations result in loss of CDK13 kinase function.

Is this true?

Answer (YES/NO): YES